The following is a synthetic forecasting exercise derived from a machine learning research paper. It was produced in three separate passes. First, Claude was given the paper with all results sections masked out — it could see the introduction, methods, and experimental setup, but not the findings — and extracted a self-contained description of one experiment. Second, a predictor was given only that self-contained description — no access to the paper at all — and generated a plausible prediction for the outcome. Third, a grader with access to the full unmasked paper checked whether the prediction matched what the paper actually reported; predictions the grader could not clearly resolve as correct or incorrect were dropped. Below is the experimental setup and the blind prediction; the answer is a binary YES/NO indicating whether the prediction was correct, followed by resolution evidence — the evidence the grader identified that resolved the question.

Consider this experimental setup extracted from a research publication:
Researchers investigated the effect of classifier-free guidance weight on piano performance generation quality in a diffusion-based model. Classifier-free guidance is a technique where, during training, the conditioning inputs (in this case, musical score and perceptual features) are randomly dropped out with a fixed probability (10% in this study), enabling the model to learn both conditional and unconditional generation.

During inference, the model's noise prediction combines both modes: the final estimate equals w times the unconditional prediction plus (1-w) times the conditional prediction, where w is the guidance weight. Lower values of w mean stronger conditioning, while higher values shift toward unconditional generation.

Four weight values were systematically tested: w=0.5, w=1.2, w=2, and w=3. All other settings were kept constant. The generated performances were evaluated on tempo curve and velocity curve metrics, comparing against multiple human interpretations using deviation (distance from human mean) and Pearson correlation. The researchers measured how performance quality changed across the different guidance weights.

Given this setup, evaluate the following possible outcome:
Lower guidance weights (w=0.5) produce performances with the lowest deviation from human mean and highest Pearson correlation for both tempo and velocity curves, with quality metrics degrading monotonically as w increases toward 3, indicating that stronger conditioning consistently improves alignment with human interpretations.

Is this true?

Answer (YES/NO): NO